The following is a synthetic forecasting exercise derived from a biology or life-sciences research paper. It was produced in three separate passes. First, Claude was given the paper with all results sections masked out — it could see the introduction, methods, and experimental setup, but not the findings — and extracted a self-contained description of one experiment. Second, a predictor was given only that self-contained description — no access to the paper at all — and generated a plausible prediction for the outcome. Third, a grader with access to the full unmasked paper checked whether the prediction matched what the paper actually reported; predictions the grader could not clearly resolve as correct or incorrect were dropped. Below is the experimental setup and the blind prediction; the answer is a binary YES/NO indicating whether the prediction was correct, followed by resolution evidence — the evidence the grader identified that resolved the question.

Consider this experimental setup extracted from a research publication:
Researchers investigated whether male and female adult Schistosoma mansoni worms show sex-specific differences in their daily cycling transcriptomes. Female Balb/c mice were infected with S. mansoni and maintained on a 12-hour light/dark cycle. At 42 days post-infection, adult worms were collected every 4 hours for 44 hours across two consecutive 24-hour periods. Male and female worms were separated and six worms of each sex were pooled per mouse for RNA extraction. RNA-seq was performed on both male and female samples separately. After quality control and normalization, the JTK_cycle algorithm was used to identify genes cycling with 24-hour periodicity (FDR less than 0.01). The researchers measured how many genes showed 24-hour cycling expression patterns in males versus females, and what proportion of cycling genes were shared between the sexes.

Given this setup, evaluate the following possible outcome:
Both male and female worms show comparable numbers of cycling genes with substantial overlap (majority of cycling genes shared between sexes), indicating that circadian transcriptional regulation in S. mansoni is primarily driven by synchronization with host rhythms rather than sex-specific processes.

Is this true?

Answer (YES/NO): NO